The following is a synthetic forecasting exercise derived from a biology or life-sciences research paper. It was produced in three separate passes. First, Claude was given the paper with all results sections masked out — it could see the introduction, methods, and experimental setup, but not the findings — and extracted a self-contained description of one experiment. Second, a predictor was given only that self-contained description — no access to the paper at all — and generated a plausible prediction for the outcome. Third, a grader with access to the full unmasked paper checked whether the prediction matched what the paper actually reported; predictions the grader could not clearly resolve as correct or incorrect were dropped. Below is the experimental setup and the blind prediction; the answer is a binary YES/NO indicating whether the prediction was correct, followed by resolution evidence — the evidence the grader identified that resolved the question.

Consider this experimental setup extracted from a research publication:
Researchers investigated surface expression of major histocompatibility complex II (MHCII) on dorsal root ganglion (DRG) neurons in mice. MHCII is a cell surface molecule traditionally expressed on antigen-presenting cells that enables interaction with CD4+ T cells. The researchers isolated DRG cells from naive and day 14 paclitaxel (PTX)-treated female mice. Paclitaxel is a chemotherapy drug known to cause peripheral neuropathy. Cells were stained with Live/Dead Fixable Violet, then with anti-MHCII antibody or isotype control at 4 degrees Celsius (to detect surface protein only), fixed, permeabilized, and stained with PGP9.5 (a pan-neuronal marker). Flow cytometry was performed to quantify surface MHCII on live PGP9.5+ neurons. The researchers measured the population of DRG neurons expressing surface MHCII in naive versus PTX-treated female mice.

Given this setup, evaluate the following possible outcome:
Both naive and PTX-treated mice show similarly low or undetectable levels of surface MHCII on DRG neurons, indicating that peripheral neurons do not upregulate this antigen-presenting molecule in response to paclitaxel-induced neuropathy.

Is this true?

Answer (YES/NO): NO